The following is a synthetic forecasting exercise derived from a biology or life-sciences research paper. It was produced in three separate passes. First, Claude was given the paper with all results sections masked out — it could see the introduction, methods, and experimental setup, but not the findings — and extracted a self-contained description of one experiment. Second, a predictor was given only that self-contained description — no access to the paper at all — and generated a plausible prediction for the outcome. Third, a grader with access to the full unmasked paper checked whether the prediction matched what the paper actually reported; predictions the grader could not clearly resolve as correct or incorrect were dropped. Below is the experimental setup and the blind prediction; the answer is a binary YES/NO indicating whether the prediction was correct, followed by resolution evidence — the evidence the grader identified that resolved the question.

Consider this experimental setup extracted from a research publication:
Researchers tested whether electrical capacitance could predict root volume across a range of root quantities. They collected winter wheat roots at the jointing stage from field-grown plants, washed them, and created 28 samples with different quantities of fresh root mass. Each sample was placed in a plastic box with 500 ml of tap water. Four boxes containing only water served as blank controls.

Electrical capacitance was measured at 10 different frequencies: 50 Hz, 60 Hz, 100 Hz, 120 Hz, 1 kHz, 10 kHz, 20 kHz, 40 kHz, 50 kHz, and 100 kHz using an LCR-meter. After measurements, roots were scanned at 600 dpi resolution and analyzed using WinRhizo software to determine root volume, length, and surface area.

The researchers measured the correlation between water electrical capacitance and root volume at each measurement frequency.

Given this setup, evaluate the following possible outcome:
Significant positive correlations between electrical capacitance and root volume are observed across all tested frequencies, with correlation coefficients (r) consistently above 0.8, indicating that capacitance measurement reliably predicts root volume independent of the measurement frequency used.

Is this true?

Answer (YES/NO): NO